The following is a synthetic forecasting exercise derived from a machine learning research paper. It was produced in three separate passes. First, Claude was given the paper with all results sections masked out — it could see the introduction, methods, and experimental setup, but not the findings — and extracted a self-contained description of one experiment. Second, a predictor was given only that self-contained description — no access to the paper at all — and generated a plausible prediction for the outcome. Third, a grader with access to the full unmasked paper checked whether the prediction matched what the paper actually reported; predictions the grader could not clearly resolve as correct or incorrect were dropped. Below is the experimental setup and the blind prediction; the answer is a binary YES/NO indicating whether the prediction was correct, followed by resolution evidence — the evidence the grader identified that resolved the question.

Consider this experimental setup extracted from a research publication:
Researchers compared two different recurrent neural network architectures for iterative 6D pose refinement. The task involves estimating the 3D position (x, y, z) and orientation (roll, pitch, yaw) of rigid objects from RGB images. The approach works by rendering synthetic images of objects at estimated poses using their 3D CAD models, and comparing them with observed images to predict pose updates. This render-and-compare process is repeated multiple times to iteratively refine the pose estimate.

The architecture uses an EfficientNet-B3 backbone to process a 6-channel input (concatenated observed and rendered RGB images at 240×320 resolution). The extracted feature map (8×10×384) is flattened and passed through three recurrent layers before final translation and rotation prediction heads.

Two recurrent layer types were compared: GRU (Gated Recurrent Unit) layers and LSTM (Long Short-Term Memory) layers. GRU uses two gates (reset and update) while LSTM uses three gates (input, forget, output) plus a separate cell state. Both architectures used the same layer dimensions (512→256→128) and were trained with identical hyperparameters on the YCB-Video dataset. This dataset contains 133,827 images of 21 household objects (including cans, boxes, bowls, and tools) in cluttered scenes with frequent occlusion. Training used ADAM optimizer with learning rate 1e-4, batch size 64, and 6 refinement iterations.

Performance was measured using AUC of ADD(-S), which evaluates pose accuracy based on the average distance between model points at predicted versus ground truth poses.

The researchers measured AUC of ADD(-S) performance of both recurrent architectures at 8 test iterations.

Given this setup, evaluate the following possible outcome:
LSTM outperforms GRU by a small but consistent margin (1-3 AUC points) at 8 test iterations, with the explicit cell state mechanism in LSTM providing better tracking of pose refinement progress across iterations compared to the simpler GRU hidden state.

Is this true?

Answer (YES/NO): YES